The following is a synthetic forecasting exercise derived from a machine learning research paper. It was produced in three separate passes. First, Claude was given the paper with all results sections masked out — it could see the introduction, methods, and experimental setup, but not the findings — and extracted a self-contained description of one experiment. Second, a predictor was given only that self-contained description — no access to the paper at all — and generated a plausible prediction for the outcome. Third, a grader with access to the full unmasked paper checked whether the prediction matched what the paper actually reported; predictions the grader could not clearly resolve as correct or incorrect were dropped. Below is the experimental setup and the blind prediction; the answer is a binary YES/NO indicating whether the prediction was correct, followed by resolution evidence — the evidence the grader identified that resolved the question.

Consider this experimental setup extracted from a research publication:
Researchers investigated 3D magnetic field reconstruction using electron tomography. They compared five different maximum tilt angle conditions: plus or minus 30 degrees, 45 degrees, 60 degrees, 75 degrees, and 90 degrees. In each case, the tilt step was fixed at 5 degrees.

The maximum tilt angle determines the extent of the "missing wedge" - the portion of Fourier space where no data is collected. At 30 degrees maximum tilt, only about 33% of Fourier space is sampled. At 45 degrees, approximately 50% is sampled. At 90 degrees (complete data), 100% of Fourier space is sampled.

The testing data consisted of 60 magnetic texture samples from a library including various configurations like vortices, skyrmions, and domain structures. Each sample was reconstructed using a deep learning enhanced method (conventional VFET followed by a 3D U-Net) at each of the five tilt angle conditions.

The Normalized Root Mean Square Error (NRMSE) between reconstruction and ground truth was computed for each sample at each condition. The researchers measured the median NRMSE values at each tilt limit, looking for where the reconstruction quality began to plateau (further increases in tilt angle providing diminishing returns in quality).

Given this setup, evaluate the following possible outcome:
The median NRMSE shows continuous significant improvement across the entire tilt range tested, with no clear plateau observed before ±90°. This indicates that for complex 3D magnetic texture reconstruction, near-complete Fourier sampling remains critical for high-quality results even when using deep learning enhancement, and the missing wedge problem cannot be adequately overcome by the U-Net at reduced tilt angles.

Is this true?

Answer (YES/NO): NO